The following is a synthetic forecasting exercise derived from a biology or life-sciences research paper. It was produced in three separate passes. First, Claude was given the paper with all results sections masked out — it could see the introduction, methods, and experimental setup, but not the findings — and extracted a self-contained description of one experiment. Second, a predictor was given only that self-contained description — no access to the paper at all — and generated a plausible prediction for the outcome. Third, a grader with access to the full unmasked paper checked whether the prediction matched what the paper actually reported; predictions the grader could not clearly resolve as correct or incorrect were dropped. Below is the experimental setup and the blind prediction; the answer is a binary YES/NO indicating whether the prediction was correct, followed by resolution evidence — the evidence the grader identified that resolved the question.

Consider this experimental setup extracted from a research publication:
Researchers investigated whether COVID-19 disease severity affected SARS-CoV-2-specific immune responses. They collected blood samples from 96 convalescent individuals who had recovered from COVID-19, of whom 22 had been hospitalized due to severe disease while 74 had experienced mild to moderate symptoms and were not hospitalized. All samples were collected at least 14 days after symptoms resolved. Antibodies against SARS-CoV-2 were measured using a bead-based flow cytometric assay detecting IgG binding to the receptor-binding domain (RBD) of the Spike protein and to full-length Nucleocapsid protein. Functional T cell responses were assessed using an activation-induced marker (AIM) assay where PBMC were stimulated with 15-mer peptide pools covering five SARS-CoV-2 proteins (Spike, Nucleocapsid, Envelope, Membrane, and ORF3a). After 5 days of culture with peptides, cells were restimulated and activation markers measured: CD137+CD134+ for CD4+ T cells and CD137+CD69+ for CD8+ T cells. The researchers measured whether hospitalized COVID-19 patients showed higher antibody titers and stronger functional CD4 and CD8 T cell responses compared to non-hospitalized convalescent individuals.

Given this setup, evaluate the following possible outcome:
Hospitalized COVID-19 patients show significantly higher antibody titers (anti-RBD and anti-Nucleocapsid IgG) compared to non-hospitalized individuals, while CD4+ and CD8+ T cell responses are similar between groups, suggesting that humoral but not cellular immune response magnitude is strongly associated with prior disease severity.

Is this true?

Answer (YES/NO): NO